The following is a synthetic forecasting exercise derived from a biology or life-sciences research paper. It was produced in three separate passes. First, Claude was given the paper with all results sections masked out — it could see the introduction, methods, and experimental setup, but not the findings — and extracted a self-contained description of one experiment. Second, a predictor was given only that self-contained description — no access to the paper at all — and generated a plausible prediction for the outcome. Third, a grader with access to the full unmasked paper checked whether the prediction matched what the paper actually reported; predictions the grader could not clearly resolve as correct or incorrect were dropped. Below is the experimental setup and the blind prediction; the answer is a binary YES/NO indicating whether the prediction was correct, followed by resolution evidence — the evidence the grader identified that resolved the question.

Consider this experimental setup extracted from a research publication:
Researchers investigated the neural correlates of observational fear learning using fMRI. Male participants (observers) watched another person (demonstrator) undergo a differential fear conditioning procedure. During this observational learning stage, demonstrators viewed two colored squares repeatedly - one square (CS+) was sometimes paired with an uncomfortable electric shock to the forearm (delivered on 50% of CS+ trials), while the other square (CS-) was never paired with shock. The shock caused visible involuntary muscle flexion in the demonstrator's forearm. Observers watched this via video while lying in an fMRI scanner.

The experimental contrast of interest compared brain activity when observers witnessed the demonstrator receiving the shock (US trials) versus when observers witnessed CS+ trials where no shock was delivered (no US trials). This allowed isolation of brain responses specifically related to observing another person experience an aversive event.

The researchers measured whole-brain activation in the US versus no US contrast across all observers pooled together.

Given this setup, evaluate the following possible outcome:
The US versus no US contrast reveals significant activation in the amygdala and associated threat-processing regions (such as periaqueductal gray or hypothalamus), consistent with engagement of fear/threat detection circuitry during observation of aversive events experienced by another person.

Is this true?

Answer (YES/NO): NO